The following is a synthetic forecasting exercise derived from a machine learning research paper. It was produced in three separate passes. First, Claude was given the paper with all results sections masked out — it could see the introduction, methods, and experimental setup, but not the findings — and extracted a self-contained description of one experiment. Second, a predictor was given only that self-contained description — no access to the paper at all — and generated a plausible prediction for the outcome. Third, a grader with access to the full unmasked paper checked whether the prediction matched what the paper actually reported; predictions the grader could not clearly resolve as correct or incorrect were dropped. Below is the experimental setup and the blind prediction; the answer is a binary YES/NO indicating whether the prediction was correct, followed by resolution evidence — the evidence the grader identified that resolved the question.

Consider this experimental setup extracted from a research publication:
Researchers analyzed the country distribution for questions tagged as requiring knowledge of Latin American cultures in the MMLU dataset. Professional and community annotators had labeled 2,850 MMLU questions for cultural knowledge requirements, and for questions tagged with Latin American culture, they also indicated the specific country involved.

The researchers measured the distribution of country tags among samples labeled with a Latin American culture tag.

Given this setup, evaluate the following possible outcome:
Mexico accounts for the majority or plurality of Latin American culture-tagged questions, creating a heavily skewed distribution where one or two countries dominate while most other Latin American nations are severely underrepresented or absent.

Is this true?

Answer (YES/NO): NO